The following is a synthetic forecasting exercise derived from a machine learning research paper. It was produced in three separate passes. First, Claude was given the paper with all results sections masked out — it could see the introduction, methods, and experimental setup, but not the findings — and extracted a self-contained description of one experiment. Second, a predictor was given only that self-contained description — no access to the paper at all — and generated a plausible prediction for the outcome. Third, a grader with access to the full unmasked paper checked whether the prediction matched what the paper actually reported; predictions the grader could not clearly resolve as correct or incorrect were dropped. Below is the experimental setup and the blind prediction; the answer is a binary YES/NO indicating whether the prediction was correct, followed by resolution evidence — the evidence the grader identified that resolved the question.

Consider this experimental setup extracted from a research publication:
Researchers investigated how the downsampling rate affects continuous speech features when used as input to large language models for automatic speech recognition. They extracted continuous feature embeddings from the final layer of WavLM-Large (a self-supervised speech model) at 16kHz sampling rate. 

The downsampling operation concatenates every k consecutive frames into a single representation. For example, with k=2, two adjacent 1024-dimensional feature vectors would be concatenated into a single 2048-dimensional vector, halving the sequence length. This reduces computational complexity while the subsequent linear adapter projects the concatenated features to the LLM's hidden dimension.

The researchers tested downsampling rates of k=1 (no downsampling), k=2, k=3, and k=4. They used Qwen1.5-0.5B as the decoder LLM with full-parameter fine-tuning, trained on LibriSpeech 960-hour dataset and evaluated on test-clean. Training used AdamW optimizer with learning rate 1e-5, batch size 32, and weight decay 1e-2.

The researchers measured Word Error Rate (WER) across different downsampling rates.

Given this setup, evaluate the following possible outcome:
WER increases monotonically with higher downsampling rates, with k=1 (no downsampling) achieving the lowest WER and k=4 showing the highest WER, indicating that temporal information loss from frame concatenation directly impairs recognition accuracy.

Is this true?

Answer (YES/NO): YES